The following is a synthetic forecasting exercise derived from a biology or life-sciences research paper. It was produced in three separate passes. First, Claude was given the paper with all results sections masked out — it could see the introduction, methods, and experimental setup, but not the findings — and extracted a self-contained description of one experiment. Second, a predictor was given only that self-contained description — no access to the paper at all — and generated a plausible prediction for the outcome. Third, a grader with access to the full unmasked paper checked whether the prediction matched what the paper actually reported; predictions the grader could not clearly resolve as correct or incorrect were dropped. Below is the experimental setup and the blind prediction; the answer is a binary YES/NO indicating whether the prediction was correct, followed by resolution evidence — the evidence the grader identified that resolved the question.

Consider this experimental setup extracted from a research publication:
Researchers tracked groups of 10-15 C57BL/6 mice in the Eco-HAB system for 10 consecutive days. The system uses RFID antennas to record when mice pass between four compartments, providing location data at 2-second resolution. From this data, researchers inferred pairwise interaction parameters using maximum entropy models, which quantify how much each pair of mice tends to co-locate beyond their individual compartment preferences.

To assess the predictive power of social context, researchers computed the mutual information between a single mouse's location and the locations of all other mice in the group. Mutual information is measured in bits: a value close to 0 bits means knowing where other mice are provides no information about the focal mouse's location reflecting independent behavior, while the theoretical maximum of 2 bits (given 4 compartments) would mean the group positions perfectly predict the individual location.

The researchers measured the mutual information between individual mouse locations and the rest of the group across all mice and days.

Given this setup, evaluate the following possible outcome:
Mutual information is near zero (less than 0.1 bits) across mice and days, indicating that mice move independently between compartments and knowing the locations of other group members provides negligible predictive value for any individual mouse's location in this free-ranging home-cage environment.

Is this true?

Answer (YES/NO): NO